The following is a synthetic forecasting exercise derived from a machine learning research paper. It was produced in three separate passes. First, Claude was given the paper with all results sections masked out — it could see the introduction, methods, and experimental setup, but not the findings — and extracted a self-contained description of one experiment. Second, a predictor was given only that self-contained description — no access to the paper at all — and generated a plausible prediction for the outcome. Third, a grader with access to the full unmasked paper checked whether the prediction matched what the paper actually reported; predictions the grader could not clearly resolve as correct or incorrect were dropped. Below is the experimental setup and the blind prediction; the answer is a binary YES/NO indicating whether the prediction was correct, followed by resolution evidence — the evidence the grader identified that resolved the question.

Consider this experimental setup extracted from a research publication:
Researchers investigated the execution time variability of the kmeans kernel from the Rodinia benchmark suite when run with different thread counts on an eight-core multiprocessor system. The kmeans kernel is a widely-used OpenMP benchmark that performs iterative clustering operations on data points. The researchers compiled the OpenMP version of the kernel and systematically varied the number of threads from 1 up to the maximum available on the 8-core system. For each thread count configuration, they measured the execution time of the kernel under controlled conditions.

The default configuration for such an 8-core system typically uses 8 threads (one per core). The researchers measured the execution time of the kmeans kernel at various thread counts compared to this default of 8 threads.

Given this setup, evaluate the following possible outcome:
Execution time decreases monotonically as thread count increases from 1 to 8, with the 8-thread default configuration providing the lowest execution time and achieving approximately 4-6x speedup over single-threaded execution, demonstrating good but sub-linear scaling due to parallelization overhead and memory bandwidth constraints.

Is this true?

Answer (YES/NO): NO